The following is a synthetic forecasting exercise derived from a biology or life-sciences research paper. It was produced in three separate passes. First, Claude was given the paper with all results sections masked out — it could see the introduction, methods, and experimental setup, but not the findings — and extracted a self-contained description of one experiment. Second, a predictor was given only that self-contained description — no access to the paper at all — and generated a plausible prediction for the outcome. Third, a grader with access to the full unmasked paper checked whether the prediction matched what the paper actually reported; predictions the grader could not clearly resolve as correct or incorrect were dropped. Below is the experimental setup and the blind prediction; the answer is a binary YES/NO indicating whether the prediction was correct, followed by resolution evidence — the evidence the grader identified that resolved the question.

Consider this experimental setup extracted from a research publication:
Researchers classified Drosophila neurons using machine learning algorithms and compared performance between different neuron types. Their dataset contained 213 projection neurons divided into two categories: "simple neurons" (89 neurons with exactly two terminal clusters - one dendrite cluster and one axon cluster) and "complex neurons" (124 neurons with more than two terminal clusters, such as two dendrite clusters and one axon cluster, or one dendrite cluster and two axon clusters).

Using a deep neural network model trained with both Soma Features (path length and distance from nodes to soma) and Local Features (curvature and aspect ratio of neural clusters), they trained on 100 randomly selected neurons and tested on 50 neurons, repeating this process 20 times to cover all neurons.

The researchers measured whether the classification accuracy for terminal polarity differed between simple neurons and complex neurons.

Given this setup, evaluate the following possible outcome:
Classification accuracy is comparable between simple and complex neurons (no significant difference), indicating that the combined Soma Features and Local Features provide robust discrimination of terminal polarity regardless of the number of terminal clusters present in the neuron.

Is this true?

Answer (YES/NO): YES